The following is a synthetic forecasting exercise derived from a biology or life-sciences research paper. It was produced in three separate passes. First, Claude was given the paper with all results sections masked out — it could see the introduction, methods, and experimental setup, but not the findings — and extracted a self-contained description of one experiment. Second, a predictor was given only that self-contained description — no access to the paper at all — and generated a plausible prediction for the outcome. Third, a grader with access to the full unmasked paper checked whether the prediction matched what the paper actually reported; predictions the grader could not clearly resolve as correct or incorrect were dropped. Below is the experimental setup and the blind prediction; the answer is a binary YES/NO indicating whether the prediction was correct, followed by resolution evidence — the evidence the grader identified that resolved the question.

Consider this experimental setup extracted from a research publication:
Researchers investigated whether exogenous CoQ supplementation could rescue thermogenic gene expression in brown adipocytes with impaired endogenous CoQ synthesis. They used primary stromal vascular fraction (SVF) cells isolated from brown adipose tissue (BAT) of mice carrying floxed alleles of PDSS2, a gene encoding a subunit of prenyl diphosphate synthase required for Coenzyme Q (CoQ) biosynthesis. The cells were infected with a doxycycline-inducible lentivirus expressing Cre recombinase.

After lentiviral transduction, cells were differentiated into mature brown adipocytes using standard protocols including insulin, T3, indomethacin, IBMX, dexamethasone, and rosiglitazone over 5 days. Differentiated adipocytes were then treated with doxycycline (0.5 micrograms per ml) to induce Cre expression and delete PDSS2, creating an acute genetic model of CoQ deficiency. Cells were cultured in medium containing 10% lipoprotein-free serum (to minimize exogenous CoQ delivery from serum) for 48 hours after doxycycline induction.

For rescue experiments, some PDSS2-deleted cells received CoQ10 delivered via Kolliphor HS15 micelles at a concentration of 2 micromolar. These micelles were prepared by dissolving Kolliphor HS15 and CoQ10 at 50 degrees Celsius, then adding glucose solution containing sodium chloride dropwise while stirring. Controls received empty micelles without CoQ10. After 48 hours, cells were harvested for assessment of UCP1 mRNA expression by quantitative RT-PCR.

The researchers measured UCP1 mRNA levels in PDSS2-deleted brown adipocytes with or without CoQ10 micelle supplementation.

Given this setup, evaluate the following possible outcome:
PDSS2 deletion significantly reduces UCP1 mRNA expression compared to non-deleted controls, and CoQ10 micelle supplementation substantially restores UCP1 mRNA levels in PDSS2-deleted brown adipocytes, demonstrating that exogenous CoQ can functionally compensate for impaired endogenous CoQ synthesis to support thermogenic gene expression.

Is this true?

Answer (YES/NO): YES